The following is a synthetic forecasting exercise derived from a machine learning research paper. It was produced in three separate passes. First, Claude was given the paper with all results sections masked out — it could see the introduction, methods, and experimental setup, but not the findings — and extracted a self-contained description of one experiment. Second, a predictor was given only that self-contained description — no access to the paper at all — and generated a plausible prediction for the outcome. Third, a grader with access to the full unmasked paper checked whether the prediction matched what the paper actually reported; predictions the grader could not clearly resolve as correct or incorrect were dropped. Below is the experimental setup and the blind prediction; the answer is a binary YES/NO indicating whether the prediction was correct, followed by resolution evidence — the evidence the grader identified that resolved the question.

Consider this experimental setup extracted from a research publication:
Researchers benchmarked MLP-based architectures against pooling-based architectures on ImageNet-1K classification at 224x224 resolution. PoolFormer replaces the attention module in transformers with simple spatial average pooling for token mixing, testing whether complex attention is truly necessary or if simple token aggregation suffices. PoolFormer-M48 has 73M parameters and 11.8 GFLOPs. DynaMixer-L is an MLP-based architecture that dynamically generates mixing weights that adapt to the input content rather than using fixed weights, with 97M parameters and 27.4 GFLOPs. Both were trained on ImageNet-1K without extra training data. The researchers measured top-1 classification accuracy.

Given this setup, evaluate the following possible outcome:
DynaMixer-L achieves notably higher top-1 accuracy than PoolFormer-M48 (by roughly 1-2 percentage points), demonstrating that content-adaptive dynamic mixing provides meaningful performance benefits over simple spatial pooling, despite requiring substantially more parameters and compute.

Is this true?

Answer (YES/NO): YES